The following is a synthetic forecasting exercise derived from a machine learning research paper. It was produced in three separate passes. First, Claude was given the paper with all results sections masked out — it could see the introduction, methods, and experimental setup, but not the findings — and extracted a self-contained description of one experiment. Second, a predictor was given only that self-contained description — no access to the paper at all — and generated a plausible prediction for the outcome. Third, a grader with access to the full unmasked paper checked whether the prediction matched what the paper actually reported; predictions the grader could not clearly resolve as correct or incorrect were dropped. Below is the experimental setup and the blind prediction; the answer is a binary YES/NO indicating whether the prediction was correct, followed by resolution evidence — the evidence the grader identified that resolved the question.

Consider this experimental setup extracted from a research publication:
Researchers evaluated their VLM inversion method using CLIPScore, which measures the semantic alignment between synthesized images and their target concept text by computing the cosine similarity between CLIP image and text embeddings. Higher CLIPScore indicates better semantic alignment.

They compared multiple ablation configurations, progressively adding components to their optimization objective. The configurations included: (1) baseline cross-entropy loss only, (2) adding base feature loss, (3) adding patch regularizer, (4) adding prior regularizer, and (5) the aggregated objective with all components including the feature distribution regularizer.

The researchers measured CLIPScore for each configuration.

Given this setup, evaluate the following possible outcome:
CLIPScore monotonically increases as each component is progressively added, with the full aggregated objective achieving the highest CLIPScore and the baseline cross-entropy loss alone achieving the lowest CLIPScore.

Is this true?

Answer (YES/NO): NO